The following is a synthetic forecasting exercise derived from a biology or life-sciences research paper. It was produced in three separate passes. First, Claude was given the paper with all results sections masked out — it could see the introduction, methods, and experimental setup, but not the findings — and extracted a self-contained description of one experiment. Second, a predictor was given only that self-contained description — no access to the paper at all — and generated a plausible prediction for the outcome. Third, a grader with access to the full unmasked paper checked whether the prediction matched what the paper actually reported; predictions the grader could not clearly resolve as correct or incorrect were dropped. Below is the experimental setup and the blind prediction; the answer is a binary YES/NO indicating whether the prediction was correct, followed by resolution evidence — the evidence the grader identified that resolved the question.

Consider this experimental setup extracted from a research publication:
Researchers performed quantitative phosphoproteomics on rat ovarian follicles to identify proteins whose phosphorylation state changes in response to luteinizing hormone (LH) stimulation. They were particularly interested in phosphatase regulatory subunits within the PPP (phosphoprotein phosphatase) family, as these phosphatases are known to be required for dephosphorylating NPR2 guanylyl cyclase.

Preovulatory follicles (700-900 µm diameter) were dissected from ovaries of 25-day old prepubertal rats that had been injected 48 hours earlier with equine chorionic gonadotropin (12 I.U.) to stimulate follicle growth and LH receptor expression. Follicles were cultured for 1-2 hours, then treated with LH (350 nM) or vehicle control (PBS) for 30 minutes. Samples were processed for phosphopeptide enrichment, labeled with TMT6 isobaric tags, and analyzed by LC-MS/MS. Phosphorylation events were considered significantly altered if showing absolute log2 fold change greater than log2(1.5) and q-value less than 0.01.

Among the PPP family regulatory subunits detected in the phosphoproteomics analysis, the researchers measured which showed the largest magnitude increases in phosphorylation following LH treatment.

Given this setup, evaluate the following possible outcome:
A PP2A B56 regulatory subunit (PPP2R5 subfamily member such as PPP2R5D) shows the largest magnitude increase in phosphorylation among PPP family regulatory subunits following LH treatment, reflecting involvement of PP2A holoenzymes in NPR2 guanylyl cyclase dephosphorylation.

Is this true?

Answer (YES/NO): YES